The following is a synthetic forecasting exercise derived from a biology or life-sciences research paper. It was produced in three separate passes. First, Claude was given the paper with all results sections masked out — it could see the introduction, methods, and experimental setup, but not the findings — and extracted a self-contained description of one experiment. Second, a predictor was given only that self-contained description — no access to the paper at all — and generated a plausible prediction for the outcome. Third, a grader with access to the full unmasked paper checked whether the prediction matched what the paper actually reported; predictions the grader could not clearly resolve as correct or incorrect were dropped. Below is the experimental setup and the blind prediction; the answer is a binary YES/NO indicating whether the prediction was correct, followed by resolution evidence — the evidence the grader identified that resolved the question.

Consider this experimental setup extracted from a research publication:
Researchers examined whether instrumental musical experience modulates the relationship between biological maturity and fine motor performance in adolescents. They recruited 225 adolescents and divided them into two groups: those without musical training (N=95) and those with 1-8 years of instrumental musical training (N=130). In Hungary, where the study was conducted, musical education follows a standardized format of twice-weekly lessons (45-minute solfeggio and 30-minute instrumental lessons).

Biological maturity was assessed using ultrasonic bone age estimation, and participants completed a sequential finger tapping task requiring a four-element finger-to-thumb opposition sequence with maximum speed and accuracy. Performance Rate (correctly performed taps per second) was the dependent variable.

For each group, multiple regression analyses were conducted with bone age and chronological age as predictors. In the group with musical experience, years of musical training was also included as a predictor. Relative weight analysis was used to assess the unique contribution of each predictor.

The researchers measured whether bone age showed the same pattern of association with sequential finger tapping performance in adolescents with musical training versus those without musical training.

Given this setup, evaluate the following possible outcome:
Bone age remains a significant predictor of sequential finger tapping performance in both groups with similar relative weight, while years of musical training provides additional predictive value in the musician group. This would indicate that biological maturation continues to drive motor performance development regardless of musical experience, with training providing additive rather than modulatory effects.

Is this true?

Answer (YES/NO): NO